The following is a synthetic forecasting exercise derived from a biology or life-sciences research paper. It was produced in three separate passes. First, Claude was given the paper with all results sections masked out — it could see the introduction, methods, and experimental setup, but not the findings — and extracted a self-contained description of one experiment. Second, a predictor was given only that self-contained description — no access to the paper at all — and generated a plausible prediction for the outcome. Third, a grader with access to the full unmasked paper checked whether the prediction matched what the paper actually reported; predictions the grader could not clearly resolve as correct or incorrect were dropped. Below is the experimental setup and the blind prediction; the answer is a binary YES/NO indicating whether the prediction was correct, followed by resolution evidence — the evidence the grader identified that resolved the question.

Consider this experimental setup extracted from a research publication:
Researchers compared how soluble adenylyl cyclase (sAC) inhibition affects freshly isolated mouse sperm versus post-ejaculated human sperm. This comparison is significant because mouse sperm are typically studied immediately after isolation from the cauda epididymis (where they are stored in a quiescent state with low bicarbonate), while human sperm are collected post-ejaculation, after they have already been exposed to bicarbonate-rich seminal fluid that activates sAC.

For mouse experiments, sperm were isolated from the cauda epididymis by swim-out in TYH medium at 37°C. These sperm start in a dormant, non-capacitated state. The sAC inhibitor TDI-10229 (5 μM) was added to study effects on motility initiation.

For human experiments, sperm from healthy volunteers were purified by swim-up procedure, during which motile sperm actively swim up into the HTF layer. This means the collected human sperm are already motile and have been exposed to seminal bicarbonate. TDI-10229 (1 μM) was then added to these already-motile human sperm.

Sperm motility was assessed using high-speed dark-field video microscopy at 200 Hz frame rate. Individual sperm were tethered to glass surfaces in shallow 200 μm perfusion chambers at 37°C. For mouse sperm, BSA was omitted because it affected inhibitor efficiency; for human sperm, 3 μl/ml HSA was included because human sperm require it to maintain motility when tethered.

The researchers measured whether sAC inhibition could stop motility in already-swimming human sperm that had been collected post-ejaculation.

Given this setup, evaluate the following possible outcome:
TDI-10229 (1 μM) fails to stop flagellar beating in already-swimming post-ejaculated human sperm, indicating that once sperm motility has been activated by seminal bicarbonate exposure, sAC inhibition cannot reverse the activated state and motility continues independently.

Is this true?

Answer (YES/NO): YES